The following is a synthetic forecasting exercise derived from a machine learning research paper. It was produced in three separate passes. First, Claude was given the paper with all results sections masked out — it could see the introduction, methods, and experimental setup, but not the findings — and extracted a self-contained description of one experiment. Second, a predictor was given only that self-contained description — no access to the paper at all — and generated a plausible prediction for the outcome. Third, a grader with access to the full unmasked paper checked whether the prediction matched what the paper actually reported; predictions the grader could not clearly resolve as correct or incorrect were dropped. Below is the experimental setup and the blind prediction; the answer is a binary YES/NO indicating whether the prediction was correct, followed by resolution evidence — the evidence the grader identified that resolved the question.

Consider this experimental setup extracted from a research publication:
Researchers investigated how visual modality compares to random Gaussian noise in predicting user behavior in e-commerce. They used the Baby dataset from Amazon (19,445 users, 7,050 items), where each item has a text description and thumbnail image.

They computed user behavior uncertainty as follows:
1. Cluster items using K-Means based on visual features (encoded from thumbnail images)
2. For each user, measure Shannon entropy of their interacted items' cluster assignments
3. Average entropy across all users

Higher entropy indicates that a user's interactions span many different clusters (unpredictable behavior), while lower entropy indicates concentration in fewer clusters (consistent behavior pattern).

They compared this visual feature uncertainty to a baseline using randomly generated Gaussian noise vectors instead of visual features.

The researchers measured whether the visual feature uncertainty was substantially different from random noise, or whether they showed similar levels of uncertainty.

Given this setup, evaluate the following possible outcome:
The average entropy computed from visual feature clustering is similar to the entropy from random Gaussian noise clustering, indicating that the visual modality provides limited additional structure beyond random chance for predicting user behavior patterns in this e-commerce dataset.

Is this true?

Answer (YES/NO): YES